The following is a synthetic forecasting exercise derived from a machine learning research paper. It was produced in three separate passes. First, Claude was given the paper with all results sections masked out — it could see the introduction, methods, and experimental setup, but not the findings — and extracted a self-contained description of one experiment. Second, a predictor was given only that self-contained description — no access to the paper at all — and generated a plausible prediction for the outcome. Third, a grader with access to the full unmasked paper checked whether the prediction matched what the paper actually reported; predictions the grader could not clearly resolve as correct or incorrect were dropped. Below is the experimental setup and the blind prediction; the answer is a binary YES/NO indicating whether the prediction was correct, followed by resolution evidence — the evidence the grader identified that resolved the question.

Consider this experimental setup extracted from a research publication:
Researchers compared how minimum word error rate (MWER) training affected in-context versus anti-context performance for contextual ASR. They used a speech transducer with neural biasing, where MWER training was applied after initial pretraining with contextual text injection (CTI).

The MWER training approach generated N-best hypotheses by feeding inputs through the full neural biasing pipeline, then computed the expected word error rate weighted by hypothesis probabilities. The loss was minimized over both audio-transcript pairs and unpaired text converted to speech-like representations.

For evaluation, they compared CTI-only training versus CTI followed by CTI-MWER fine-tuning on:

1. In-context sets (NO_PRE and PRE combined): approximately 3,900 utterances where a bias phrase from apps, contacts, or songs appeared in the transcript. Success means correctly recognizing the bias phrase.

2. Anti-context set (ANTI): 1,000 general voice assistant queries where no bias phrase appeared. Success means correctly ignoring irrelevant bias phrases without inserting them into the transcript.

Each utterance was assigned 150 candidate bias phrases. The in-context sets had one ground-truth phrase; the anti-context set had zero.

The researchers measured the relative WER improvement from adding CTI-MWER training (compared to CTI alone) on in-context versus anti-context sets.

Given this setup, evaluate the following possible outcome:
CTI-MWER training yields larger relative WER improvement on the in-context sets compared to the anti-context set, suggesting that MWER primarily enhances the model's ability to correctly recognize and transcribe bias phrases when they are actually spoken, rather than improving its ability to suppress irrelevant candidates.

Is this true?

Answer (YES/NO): YES